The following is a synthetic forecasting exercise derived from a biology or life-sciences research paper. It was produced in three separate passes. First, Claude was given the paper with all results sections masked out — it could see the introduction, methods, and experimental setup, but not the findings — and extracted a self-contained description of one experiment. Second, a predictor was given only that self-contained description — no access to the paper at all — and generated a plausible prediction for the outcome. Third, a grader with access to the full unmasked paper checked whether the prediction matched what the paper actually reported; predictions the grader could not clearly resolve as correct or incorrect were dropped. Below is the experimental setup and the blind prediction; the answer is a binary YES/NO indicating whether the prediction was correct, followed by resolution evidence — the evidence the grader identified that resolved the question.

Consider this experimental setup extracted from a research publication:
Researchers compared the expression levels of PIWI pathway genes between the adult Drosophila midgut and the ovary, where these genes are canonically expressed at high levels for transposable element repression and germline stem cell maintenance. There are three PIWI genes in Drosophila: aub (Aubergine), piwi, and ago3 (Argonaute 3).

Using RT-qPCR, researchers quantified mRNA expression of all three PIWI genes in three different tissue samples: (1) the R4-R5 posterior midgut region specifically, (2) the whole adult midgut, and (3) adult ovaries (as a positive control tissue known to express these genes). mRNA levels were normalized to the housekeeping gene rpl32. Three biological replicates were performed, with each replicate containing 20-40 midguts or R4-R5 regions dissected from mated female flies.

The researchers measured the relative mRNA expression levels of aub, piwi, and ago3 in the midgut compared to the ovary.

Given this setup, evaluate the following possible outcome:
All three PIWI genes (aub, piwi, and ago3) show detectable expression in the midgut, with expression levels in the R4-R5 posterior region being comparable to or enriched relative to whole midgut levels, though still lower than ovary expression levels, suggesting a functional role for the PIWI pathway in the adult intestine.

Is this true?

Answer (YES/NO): YES